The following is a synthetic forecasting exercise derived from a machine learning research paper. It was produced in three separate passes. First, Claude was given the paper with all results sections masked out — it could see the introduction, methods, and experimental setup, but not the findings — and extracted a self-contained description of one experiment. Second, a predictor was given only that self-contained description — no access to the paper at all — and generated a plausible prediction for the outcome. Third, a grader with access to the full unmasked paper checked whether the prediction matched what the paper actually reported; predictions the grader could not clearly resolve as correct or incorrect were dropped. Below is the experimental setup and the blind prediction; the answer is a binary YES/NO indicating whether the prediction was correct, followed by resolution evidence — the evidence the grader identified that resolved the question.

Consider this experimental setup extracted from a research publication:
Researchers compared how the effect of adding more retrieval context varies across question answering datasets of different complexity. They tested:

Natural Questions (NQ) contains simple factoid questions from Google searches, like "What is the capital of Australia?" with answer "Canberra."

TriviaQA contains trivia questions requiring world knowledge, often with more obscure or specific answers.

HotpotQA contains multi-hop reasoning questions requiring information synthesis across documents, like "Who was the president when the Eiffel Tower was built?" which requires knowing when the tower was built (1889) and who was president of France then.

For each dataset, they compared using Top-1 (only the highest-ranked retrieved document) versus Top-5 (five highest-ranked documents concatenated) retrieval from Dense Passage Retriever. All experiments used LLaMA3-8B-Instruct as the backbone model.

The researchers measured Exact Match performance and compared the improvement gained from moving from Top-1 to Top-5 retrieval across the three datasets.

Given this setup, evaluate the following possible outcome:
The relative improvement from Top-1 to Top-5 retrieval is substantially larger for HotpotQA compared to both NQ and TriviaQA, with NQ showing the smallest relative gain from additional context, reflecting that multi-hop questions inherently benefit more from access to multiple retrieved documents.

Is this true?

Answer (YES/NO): NO